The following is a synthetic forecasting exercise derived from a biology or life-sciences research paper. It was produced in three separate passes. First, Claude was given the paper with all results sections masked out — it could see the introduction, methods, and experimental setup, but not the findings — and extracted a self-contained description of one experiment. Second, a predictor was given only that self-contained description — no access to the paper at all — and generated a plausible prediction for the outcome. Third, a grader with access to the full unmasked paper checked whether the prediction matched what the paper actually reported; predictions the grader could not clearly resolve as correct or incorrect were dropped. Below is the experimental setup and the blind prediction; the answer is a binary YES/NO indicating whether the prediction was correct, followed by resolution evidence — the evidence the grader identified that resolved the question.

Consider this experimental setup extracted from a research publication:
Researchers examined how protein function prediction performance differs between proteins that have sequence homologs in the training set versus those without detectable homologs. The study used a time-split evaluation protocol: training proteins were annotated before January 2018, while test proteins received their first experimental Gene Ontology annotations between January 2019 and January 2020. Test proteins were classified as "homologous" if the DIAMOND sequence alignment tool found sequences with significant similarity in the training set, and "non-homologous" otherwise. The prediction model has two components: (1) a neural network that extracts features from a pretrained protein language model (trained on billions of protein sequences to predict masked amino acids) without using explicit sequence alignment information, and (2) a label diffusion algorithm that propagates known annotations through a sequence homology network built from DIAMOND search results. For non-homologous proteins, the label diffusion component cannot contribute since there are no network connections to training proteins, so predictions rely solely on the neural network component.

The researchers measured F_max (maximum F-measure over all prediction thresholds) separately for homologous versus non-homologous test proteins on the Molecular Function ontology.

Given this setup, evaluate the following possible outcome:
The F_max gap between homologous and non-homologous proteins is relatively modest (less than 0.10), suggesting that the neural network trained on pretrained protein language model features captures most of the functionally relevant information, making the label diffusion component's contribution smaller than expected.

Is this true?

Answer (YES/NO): YES